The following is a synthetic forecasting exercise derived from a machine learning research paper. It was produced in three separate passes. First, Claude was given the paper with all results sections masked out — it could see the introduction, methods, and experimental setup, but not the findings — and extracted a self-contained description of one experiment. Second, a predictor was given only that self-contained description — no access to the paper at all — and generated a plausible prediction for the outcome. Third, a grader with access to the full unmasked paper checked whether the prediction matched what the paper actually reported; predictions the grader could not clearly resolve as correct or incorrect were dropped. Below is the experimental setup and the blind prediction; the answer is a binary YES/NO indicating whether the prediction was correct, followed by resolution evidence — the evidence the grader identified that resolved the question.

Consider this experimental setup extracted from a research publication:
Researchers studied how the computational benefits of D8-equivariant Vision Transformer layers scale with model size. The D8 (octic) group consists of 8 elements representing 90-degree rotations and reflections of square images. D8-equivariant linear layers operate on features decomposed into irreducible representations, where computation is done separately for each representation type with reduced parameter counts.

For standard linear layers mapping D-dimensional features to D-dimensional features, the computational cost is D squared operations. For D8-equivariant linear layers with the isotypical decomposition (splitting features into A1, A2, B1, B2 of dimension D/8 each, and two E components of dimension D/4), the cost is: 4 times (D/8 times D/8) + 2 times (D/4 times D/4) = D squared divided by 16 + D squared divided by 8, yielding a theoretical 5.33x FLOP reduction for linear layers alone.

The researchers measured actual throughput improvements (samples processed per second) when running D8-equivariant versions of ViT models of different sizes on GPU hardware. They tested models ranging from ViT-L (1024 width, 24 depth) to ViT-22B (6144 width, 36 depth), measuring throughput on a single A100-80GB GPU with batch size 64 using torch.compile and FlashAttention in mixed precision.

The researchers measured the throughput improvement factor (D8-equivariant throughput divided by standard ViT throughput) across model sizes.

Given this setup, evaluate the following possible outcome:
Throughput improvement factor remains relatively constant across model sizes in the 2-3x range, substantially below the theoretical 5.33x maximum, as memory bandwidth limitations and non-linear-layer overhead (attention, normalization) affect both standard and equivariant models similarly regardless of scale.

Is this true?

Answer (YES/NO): NO